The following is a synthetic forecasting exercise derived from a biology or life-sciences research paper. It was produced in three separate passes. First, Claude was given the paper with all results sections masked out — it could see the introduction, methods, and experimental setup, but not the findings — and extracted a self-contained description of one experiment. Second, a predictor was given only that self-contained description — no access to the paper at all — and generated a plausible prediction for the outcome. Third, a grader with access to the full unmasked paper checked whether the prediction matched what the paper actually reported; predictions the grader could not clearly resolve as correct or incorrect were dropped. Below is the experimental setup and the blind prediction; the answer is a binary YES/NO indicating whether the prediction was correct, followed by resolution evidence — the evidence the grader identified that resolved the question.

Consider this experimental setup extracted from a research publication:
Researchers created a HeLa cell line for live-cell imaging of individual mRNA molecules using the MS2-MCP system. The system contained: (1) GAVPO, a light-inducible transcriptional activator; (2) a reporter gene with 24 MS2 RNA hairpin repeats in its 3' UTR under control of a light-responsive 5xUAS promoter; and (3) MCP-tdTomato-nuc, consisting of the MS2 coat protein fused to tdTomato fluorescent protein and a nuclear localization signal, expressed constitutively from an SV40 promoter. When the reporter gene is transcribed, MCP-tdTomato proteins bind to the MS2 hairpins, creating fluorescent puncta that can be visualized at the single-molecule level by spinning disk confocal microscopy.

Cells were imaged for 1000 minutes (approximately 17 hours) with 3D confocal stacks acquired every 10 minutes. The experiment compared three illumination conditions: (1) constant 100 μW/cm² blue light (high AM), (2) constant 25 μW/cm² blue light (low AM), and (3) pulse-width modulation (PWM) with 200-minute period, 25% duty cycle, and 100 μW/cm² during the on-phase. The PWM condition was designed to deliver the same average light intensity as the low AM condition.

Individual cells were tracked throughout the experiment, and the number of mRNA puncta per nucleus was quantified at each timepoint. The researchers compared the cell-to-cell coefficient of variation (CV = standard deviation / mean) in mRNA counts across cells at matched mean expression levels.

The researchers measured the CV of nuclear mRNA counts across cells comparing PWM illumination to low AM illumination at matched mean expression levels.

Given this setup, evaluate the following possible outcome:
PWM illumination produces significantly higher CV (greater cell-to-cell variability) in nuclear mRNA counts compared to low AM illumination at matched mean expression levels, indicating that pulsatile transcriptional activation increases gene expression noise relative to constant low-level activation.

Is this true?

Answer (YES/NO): NO